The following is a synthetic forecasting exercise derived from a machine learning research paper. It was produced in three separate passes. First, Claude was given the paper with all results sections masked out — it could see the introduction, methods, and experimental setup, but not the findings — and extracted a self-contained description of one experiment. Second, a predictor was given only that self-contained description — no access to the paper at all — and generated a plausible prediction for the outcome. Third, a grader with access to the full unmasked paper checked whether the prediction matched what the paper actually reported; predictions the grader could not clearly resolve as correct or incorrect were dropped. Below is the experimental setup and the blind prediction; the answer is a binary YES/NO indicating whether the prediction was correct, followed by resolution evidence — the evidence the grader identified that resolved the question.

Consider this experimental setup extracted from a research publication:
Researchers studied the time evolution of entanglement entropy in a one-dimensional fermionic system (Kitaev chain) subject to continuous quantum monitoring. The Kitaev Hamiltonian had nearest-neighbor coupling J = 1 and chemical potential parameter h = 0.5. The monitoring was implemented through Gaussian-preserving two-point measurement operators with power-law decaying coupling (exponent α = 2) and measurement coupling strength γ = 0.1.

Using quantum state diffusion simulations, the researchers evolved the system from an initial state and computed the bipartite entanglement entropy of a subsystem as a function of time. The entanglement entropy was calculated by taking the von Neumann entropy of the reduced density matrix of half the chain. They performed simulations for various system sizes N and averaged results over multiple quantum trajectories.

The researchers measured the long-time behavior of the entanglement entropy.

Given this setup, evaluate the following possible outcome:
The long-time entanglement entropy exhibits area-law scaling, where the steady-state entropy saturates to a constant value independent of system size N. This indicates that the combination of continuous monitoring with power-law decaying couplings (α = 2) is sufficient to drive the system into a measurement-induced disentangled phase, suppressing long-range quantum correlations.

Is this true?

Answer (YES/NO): NO